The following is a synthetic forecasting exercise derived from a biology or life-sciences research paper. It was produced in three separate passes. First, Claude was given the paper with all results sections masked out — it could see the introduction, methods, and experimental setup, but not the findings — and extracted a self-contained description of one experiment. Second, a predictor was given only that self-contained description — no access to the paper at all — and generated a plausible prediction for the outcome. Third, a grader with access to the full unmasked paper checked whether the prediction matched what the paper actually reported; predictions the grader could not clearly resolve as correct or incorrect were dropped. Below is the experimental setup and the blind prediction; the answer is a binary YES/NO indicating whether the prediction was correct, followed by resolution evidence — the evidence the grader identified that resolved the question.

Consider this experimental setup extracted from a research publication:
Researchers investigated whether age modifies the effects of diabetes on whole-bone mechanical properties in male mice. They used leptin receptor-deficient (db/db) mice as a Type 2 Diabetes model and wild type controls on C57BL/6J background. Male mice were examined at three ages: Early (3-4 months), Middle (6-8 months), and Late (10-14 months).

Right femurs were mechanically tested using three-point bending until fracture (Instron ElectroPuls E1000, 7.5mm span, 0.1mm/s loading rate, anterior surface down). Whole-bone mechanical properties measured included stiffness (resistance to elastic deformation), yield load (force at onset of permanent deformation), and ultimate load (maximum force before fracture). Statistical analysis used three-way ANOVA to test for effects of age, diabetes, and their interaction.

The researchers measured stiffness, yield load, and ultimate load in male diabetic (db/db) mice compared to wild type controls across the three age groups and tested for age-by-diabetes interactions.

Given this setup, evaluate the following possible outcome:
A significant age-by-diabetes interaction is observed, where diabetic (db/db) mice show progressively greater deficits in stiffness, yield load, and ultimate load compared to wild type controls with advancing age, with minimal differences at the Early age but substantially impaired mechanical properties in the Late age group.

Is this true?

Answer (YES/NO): NO